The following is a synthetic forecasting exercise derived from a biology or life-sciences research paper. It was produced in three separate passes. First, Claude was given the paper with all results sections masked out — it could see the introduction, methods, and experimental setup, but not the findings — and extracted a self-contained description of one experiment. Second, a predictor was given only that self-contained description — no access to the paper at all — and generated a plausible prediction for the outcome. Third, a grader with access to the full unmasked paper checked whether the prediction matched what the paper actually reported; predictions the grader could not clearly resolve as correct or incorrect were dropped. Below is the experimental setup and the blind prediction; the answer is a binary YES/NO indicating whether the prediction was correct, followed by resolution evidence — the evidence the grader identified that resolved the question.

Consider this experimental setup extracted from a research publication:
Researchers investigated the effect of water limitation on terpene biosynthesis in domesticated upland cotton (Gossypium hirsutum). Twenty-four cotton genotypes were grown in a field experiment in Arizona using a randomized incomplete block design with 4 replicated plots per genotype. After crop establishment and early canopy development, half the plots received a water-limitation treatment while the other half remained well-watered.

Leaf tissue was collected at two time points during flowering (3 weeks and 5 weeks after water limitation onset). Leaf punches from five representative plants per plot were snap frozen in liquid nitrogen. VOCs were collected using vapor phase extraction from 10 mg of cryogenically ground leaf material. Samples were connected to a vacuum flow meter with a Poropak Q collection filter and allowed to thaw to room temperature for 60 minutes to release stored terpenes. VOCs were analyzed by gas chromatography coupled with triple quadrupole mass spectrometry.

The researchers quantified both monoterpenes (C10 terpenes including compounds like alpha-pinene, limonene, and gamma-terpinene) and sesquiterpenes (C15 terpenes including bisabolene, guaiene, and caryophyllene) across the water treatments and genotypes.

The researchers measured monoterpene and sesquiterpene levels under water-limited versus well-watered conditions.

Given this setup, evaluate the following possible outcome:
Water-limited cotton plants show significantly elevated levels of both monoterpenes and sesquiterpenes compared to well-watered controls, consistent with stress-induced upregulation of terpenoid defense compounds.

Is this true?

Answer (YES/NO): NO